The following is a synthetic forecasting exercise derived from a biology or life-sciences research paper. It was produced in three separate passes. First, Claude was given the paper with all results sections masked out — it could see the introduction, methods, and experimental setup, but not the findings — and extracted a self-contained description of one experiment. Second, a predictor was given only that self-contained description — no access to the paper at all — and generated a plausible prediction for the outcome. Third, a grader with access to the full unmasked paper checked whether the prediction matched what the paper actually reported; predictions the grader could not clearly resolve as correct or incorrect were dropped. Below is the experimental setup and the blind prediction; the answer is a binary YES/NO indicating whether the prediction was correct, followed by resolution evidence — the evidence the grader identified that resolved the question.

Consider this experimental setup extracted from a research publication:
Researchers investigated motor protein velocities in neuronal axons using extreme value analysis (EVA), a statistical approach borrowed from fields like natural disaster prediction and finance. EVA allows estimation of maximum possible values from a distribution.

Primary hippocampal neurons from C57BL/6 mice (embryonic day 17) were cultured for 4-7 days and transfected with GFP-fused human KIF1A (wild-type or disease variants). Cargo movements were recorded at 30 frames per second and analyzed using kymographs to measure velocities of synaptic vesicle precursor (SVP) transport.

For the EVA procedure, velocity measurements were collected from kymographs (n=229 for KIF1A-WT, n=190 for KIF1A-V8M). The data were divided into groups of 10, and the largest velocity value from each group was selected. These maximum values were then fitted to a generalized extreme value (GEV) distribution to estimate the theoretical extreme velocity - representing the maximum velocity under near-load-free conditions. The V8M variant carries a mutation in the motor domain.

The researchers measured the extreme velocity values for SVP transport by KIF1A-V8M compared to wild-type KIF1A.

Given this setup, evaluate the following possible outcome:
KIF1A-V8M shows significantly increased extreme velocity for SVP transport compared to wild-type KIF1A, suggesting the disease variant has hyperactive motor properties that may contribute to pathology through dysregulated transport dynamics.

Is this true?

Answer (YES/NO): NO